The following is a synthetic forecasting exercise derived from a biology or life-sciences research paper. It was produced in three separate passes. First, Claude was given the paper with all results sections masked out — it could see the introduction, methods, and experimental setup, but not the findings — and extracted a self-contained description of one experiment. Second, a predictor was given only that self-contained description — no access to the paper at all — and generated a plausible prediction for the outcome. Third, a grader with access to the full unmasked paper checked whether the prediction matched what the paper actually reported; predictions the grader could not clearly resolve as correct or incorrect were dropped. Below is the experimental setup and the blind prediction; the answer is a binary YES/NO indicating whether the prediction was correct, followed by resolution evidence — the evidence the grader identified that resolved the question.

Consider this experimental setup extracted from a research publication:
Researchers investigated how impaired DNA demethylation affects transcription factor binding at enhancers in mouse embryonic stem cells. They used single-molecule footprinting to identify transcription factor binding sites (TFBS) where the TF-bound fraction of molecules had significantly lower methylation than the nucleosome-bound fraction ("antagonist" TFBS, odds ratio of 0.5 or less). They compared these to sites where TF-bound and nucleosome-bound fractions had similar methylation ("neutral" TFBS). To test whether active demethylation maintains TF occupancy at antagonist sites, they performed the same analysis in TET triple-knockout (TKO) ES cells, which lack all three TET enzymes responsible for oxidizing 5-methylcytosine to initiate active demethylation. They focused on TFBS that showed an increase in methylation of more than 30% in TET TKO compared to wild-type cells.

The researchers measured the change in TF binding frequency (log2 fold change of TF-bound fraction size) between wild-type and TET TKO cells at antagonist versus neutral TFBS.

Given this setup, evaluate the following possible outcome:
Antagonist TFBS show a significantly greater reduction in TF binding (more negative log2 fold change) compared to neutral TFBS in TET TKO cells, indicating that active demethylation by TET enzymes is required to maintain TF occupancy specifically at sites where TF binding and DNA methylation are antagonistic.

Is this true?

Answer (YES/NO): YES